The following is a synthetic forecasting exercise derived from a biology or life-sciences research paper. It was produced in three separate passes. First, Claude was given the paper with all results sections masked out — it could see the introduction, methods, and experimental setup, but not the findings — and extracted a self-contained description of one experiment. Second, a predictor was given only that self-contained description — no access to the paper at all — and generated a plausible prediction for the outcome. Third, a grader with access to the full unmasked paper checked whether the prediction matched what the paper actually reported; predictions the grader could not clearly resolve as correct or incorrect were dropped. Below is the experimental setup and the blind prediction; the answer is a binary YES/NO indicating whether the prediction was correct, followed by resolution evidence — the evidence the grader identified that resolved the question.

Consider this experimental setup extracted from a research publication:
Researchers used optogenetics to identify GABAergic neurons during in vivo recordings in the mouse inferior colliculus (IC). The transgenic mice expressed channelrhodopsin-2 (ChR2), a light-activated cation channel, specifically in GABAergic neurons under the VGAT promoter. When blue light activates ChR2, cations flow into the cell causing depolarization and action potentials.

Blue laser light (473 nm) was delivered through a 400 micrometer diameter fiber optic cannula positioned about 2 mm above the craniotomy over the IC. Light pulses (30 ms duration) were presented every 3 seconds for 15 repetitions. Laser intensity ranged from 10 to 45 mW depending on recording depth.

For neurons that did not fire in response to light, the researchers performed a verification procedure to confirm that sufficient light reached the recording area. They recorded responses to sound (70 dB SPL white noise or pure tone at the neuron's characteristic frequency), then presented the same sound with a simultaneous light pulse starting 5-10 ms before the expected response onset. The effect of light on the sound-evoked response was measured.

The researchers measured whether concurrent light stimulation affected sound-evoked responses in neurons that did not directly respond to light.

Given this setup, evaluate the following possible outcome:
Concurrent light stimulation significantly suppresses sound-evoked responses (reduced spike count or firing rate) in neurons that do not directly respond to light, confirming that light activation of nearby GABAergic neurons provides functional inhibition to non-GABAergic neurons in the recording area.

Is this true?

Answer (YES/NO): YES